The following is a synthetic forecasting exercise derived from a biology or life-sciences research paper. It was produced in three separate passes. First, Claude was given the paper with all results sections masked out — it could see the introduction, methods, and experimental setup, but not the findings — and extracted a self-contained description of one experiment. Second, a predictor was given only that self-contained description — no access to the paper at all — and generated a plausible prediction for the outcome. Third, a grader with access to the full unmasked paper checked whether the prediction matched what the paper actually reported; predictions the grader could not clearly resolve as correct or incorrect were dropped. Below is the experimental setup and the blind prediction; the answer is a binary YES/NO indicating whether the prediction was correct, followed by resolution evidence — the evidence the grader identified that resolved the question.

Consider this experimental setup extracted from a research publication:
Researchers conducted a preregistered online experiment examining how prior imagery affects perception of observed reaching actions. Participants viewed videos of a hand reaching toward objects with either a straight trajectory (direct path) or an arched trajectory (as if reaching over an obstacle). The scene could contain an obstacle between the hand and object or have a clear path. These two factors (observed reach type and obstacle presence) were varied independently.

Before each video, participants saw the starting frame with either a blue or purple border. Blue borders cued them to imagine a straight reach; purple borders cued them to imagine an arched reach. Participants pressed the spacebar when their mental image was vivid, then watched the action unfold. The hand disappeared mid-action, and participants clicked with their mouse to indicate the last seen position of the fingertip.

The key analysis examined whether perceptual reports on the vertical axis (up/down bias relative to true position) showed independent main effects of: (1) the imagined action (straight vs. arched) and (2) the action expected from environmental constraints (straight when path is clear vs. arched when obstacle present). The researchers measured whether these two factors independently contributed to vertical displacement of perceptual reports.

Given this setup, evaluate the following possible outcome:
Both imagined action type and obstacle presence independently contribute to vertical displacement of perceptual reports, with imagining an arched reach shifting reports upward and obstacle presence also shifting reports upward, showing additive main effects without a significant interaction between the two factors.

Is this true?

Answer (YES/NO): YES